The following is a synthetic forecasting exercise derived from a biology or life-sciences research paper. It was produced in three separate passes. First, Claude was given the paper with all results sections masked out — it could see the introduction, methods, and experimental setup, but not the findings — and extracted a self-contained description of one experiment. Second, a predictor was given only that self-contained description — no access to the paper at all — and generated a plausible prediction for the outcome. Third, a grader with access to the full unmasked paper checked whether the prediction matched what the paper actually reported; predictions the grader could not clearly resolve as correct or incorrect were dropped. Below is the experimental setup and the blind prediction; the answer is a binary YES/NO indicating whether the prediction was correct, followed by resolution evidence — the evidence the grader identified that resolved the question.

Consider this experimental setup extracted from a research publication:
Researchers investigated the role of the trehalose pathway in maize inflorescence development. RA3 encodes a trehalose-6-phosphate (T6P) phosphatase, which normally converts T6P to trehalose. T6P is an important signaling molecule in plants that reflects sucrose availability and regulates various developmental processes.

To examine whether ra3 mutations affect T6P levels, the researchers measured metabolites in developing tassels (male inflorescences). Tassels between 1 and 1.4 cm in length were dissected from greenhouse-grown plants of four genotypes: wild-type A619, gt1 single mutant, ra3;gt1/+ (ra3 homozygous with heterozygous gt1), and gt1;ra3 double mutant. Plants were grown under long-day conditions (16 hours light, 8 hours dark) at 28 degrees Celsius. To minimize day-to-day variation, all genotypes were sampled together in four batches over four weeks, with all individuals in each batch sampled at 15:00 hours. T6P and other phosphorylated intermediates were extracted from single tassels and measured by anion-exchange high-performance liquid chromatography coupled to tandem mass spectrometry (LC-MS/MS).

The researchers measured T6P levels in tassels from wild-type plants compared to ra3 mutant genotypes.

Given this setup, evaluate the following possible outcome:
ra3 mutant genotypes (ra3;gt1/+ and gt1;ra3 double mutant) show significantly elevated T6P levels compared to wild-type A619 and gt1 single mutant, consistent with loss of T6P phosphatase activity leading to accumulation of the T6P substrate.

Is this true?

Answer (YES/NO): NO